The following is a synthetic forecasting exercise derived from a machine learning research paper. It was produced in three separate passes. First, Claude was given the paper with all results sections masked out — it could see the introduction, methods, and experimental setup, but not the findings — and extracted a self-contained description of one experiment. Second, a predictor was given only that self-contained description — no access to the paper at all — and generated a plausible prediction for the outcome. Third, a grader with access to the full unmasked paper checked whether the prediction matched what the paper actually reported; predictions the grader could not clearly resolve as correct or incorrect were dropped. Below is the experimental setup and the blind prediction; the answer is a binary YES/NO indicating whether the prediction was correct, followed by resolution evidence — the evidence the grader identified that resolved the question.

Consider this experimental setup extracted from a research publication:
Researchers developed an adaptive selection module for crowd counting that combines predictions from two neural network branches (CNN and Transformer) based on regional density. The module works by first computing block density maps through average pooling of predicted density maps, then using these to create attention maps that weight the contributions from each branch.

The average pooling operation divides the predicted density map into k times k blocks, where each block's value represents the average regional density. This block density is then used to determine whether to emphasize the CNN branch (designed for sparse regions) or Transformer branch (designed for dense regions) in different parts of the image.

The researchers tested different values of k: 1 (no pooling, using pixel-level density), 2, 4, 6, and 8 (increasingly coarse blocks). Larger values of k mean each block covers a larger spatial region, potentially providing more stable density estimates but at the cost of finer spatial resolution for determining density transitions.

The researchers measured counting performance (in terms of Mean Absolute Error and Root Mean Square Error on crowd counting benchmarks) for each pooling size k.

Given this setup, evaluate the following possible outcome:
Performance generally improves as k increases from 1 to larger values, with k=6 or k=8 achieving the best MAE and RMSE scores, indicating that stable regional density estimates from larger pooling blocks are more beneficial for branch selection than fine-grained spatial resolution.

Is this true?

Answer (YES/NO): NO